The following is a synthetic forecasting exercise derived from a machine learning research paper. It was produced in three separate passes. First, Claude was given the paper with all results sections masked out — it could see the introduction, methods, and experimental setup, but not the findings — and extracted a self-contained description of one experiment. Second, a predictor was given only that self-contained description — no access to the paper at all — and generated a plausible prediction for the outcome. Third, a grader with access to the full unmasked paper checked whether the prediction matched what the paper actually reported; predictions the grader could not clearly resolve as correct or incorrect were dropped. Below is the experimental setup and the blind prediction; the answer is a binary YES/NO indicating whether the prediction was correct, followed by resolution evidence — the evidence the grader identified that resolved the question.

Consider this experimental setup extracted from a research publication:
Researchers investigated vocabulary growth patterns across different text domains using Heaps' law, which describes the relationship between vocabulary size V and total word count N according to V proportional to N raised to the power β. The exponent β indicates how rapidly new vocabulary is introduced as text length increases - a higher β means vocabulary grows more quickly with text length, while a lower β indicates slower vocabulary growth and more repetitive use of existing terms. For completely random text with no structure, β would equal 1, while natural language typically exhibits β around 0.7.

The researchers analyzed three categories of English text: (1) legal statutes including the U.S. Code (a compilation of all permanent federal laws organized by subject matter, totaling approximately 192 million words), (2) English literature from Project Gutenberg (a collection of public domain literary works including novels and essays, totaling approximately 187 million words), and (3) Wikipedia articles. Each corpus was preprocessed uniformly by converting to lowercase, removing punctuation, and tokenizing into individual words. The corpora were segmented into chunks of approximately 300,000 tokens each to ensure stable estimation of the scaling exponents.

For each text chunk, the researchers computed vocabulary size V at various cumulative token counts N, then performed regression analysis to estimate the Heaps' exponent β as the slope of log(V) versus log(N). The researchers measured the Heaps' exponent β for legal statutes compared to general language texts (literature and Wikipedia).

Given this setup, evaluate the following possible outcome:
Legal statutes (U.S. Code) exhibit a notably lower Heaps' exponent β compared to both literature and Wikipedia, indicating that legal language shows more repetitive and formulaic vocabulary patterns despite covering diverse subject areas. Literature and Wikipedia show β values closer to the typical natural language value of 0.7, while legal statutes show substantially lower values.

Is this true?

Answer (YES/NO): YES